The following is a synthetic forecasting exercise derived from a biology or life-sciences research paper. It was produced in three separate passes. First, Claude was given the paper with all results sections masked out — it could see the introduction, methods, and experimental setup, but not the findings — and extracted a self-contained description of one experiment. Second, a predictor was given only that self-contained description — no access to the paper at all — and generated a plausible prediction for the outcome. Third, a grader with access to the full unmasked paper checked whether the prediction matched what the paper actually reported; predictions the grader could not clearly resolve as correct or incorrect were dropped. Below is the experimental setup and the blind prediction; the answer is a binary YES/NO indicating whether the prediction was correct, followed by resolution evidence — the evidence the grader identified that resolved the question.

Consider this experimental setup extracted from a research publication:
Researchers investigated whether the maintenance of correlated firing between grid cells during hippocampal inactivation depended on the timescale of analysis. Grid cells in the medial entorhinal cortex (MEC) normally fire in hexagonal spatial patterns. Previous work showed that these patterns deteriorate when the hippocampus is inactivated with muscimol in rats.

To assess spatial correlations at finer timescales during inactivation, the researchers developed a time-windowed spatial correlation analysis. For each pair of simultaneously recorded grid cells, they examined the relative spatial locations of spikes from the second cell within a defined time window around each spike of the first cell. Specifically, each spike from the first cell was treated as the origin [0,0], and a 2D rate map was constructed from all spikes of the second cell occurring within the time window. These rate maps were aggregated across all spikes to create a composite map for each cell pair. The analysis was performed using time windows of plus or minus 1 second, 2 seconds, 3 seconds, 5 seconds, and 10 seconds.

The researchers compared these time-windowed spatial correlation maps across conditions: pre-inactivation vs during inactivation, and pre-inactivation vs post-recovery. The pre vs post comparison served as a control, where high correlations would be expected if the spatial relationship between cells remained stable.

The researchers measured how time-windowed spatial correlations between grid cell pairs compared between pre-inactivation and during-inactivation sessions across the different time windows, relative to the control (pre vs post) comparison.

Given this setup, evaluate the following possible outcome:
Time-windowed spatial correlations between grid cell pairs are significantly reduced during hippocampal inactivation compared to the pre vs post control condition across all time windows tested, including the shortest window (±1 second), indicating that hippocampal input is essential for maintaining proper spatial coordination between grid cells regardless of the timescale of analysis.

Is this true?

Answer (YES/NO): NO